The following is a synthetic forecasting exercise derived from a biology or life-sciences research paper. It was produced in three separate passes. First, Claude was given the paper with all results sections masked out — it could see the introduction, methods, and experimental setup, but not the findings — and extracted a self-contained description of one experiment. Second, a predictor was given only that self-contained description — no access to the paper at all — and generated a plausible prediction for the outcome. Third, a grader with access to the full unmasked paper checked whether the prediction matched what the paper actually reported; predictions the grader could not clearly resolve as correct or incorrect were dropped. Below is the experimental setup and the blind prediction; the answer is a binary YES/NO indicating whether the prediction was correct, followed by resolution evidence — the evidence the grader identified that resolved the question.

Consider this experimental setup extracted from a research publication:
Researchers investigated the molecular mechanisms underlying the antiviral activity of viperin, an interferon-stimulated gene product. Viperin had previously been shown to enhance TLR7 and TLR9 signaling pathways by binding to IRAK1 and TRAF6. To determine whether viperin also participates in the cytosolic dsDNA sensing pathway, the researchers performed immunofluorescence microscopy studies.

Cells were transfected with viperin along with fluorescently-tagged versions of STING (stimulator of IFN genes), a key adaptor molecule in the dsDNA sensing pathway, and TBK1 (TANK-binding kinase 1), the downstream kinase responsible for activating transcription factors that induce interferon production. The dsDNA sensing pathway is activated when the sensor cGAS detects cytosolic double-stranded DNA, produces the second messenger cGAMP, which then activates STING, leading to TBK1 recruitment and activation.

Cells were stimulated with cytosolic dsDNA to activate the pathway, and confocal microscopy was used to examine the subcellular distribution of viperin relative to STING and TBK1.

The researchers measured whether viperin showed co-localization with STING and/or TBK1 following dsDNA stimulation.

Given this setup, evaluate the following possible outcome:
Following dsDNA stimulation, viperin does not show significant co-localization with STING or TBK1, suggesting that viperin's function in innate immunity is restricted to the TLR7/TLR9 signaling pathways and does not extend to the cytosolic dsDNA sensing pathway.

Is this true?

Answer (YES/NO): NO